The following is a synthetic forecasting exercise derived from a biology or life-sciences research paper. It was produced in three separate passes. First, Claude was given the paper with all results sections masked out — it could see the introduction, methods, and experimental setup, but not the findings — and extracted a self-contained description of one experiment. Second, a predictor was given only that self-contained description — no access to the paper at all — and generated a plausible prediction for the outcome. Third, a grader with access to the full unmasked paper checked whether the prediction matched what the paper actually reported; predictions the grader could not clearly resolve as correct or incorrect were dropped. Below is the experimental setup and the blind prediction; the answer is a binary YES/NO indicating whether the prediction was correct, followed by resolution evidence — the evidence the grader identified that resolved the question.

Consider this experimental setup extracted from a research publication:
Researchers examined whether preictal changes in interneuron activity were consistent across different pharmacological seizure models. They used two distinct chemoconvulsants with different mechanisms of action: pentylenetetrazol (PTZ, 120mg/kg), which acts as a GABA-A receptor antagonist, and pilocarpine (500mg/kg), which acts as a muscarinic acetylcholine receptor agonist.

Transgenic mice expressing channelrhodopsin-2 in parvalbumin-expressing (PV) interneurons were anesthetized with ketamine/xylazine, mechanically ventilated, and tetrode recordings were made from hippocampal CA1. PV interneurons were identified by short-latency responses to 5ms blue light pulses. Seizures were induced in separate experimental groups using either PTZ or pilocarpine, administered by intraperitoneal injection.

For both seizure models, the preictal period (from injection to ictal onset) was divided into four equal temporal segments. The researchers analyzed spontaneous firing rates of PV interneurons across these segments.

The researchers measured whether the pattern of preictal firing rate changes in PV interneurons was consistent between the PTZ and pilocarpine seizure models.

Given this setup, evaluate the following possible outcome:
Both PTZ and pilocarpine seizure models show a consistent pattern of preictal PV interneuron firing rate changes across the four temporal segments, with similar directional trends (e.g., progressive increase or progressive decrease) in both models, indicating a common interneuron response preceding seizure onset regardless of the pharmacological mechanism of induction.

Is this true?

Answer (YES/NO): YES